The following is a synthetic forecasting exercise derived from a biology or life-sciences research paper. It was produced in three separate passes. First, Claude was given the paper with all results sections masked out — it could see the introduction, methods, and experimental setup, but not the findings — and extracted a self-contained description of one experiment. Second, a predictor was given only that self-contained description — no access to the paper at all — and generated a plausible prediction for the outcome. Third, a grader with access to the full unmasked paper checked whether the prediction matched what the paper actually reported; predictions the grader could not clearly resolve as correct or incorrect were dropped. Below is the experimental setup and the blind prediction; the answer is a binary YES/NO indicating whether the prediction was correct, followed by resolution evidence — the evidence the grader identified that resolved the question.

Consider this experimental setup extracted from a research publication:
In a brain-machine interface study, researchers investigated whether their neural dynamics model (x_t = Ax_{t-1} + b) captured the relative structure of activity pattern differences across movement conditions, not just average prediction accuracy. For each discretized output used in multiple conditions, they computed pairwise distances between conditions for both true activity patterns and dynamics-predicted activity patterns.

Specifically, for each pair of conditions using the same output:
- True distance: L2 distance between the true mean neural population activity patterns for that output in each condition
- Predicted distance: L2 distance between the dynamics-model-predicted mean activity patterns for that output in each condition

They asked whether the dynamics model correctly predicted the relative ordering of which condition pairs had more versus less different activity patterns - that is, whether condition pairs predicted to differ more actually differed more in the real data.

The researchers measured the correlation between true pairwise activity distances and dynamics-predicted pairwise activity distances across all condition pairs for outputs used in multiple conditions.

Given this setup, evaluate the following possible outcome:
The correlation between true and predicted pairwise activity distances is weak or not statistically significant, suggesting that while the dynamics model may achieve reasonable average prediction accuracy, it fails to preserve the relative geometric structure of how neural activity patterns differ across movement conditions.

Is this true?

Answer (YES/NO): NO